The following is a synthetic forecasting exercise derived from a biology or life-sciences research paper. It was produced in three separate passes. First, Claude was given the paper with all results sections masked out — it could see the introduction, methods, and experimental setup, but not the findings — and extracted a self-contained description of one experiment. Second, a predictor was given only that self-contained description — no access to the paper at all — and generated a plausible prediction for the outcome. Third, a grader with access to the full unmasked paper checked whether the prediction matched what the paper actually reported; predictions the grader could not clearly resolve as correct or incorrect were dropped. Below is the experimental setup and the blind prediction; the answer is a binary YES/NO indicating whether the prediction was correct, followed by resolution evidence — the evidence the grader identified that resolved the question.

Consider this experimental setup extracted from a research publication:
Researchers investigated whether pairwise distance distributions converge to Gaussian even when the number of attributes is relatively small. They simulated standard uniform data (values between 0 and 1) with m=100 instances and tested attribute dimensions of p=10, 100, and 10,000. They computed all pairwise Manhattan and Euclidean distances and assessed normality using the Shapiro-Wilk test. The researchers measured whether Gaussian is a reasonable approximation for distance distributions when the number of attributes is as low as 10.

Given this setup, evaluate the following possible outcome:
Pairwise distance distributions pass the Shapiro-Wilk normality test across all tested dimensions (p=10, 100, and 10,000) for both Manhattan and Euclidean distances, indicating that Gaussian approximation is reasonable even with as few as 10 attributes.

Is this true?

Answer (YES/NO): YES